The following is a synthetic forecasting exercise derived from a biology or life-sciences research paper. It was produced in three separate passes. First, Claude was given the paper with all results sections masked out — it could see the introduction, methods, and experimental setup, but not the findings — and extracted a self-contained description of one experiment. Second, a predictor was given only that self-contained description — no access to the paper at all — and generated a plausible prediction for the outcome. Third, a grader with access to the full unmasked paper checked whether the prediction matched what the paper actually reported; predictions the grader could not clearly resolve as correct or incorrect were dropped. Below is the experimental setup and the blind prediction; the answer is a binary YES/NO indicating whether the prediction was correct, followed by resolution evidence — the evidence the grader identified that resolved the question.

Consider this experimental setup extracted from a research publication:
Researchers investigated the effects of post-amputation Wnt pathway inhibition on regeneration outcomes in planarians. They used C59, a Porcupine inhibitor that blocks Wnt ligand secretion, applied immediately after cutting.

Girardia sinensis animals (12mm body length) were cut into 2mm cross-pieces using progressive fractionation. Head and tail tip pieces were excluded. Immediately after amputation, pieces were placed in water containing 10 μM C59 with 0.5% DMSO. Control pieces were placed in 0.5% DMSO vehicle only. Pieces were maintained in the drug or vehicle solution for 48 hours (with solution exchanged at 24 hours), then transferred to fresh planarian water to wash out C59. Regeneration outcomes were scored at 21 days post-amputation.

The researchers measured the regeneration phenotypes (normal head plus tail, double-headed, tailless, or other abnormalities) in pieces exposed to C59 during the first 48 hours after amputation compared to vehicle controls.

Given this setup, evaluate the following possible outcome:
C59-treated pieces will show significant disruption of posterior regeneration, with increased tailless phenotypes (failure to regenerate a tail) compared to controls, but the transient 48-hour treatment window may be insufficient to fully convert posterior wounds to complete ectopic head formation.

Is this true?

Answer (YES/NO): NO